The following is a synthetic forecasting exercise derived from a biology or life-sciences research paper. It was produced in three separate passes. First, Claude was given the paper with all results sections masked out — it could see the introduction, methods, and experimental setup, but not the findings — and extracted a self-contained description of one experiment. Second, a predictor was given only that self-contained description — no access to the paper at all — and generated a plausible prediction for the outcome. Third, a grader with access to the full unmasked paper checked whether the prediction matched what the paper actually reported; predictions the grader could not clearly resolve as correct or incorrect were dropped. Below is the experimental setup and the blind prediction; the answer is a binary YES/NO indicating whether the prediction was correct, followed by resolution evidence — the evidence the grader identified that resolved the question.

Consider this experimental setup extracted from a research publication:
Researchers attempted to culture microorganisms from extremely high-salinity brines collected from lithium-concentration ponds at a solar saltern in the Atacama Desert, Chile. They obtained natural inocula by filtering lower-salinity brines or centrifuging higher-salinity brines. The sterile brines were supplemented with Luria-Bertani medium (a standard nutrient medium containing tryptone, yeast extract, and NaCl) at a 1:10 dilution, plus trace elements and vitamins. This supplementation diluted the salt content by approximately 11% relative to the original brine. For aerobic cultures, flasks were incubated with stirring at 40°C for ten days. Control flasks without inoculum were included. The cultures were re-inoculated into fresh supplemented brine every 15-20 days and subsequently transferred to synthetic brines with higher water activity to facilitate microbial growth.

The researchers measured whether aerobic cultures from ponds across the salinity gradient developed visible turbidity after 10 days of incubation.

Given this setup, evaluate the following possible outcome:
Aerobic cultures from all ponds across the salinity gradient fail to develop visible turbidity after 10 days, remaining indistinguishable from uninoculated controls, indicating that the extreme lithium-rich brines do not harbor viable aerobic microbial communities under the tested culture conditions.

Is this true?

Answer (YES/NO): NO